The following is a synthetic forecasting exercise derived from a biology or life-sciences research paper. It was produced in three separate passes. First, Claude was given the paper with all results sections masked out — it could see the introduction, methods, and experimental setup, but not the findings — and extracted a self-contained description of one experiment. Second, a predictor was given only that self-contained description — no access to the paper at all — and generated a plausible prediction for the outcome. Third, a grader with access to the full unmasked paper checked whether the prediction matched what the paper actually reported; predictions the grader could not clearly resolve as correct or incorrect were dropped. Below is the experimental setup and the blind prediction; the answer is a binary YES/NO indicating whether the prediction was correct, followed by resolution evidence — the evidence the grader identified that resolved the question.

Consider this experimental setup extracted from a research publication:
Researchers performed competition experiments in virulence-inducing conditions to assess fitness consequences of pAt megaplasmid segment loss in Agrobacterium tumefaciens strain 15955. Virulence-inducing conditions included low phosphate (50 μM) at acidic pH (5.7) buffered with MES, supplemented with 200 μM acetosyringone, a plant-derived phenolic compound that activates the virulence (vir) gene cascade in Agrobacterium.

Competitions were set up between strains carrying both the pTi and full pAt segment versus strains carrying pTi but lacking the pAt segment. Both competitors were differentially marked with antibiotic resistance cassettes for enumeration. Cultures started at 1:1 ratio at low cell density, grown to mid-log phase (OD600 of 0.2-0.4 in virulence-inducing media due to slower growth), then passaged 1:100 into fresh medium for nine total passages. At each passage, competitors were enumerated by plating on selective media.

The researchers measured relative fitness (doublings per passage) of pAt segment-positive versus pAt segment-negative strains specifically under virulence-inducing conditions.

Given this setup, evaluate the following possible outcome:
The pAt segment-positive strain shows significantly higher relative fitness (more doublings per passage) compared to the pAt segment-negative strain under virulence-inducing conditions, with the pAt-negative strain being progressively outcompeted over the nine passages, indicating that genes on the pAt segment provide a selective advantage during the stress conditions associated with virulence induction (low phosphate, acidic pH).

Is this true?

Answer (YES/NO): NO